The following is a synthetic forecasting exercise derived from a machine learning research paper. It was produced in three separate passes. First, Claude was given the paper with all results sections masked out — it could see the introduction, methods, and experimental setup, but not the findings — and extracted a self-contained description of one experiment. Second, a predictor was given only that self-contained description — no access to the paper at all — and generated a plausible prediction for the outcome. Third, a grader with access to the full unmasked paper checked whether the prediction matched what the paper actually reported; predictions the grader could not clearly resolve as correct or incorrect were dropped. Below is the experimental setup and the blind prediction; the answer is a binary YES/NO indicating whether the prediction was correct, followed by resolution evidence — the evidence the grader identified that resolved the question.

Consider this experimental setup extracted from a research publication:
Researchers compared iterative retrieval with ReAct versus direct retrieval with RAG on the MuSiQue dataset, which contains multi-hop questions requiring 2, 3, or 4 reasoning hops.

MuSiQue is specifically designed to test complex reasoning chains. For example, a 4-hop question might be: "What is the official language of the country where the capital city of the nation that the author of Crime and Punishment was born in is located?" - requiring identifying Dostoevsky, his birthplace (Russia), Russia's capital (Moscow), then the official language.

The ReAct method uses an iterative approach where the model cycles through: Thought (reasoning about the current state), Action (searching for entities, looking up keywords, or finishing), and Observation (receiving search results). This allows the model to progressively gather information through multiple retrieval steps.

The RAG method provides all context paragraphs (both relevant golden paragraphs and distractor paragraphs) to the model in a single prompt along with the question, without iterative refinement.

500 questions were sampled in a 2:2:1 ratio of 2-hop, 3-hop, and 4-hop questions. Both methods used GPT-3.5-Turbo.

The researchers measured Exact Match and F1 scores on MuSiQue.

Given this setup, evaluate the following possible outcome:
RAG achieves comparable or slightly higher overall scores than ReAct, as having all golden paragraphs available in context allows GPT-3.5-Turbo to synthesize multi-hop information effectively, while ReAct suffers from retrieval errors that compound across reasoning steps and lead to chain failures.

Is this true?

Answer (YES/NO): YES